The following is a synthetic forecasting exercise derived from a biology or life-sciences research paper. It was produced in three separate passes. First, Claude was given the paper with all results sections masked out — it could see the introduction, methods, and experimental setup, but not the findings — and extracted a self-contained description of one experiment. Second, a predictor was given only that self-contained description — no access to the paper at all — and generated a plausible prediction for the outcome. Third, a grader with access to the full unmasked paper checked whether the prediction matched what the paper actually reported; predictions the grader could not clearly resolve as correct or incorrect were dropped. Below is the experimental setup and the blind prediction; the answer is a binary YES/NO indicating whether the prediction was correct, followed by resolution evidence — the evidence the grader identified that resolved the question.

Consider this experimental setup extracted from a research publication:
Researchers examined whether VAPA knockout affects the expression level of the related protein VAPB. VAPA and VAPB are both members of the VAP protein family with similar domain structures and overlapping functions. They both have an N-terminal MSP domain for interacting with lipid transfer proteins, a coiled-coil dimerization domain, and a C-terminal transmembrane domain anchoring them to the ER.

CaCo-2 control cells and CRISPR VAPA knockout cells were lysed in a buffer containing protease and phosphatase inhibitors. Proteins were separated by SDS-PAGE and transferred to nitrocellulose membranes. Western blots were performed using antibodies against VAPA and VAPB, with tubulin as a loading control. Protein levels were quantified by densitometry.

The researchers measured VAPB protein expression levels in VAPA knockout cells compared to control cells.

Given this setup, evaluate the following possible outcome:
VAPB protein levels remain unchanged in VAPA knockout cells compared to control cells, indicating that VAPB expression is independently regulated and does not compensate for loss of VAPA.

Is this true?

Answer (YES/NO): NO